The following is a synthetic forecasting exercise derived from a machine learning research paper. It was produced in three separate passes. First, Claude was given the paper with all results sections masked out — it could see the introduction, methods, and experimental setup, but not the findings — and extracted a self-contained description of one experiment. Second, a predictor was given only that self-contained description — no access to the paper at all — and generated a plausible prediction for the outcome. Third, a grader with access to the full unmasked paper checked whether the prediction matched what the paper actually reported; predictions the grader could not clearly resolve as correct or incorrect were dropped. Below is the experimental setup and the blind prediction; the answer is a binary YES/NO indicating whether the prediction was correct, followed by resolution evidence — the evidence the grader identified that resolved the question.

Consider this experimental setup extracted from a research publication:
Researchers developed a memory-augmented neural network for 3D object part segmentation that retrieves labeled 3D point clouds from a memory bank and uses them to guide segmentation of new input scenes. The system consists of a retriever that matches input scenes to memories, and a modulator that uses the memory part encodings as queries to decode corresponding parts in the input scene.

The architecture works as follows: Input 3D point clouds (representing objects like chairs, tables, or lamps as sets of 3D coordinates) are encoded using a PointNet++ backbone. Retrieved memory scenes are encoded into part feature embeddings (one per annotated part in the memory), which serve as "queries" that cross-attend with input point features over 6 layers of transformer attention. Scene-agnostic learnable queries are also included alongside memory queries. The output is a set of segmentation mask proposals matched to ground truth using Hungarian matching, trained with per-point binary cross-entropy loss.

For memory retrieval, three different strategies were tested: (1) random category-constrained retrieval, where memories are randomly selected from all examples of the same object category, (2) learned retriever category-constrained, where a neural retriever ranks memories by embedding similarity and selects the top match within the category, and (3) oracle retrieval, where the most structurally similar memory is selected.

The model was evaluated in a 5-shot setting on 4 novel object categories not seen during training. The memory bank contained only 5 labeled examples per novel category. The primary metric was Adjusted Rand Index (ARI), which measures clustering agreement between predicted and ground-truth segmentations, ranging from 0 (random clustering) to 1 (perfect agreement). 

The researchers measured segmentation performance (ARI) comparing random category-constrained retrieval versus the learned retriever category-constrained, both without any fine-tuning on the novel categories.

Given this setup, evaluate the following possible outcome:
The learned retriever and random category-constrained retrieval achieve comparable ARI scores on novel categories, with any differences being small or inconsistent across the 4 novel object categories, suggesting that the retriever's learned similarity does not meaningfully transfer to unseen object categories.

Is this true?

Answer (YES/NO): NO